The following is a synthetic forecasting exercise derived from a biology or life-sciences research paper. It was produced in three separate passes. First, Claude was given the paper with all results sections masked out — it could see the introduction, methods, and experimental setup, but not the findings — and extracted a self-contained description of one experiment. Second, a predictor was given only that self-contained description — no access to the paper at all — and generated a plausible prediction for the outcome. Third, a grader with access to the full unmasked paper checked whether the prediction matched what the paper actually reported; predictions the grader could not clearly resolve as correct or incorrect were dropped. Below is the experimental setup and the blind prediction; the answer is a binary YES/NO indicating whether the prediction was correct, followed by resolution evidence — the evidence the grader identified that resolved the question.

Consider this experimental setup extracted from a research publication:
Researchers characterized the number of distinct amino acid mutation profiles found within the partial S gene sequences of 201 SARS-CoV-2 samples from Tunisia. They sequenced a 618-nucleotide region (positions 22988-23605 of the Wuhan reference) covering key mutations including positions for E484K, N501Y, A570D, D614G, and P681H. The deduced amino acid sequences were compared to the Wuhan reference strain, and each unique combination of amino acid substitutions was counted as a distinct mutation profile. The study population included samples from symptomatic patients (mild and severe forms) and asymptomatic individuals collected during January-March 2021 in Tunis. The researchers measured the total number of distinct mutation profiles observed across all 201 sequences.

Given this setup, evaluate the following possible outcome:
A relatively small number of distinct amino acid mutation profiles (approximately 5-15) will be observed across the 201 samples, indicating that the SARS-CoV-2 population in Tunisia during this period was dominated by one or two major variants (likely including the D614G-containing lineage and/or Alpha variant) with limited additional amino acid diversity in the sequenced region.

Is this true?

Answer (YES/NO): YES